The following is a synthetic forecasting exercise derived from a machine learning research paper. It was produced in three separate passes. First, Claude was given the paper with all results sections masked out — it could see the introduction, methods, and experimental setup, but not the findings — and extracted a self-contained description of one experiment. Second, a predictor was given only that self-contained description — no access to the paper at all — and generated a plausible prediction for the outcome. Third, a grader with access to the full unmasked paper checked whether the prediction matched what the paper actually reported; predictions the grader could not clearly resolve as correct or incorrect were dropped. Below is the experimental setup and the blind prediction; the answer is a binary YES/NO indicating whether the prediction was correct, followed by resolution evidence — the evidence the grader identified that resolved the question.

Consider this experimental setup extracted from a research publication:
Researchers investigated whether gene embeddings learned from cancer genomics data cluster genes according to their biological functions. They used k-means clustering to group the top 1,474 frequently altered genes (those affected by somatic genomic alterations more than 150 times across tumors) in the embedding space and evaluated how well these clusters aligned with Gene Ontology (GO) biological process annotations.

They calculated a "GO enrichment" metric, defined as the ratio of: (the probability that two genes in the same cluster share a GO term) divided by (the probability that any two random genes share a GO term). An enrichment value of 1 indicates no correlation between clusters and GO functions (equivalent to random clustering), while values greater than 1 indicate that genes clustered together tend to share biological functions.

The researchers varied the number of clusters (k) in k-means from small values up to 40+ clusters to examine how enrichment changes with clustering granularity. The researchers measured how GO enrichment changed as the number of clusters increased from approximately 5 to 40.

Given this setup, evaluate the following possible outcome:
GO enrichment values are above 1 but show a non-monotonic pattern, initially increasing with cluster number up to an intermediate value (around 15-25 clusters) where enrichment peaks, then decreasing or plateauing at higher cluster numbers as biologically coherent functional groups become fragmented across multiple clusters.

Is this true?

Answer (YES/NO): NO